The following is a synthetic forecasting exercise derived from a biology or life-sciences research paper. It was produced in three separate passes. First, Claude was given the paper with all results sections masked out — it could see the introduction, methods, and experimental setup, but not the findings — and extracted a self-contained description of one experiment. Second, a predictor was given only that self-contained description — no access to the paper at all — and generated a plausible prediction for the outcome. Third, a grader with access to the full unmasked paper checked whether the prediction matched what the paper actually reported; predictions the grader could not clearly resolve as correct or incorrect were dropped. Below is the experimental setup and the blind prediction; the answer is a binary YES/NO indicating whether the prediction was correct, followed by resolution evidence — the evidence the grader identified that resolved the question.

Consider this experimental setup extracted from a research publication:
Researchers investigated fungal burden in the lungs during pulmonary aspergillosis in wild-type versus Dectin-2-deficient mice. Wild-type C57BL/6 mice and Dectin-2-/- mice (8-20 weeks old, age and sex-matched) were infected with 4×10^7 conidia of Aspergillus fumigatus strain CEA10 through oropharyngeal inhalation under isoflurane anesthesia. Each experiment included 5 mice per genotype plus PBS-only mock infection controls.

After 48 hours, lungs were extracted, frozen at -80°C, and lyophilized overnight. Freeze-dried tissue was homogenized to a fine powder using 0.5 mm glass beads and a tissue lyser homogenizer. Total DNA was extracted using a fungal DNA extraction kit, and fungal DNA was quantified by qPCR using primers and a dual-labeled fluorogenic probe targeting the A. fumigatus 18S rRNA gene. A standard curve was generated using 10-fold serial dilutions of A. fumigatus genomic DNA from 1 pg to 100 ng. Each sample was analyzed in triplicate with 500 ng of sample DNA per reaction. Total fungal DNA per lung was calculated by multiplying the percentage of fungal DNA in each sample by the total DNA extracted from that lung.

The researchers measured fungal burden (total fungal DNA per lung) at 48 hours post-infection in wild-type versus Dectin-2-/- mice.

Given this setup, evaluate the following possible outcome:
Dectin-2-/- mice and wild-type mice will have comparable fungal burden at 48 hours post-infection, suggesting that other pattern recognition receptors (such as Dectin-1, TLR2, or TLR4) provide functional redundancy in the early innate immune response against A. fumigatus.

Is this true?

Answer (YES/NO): YES